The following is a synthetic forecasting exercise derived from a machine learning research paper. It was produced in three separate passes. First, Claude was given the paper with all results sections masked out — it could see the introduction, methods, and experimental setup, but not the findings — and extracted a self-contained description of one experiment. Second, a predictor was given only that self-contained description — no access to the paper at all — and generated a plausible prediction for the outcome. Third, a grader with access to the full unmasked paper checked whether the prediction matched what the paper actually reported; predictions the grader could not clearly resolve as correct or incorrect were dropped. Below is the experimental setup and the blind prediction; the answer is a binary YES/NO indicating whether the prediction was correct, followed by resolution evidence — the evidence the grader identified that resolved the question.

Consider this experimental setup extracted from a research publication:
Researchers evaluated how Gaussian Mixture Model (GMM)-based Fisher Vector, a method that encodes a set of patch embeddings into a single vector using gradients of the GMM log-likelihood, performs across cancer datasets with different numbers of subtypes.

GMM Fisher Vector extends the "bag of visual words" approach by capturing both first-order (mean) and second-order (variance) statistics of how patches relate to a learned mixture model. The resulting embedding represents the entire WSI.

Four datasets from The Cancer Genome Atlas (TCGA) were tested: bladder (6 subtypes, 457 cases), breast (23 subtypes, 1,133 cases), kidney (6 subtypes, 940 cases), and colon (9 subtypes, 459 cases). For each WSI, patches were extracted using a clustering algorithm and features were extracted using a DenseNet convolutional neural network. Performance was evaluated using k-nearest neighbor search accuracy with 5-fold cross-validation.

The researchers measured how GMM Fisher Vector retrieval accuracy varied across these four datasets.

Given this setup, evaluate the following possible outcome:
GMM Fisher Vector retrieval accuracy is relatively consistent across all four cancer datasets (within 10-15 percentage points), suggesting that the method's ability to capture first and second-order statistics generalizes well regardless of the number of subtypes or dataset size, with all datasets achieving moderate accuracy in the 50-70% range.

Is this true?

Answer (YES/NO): NO